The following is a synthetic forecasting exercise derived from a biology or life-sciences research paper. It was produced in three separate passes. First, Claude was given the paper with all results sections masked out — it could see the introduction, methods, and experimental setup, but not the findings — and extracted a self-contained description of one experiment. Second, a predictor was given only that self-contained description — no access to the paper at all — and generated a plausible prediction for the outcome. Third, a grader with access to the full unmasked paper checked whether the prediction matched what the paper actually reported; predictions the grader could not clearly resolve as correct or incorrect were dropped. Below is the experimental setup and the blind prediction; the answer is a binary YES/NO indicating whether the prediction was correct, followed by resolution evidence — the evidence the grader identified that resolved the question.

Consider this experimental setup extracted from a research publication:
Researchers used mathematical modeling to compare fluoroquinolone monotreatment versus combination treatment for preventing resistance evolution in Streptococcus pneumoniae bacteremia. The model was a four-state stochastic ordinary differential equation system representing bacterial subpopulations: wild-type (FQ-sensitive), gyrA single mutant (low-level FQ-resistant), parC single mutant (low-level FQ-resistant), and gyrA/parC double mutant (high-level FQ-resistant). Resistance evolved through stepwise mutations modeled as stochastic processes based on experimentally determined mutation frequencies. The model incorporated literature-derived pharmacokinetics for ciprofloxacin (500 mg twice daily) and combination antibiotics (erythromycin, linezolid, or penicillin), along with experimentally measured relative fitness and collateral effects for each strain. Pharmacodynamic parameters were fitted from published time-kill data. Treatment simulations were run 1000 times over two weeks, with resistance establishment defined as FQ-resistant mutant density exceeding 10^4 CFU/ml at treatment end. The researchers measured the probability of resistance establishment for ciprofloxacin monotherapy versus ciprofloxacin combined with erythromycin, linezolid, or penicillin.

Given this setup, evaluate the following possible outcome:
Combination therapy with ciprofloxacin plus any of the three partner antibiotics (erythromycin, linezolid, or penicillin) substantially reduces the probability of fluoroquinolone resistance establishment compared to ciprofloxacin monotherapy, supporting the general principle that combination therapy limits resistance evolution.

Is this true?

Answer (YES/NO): YES